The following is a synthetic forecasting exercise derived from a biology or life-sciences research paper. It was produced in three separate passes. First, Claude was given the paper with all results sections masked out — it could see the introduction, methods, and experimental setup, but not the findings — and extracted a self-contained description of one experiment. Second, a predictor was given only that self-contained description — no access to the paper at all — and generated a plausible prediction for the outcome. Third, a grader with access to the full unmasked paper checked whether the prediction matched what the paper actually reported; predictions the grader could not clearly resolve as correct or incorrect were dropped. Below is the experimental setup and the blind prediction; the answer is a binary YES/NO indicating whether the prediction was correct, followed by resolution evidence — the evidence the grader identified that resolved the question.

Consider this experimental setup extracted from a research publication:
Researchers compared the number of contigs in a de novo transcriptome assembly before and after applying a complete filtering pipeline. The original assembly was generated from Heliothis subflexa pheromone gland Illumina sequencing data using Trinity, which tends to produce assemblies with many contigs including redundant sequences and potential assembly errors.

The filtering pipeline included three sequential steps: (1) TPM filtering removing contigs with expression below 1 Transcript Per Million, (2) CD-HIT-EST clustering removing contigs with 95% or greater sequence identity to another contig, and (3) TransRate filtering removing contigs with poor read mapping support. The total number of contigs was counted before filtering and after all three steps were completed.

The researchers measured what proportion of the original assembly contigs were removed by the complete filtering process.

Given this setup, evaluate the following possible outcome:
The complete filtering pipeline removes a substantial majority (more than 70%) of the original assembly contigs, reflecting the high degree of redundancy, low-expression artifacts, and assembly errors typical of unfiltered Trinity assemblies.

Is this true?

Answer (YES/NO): NO